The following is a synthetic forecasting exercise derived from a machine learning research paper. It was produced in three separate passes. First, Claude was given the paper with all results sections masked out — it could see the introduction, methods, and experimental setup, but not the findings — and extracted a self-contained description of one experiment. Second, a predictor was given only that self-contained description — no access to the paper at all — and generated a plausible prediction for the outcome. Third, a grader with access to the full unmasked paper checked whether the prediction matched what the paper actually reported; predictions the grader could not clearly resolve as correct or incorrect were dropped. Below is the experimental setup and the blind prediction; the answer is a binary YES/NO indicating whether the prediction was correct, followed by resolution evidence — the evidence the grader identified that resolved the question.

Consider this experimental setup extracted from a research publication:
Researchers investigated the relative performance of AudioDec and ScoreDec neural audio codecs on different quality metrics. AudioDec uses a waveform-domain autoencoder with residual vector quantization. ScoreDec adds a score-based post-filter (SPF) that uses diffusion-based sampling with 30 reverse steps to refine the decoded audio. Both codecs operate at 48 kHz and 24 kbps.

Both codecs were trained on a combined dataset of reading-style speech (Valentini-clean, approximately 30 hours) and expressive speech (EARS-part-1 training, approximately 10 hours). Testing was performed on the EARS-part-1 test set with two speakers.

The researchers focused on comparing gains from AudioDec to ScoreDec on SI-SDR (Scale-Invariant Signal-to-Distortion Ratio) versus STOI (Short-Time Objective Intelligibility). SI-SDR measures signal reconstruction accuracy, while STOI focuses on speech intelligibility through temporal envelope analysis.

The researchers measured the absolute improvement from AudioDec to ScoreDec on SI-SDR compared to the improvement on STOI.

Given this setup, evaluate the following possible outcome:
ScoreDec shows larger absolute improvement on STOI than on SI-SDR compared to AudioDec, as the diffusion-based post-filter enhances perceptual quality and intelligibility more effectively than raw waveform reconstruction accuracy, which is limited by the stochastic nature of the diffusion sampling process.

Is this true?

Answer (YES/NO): NO